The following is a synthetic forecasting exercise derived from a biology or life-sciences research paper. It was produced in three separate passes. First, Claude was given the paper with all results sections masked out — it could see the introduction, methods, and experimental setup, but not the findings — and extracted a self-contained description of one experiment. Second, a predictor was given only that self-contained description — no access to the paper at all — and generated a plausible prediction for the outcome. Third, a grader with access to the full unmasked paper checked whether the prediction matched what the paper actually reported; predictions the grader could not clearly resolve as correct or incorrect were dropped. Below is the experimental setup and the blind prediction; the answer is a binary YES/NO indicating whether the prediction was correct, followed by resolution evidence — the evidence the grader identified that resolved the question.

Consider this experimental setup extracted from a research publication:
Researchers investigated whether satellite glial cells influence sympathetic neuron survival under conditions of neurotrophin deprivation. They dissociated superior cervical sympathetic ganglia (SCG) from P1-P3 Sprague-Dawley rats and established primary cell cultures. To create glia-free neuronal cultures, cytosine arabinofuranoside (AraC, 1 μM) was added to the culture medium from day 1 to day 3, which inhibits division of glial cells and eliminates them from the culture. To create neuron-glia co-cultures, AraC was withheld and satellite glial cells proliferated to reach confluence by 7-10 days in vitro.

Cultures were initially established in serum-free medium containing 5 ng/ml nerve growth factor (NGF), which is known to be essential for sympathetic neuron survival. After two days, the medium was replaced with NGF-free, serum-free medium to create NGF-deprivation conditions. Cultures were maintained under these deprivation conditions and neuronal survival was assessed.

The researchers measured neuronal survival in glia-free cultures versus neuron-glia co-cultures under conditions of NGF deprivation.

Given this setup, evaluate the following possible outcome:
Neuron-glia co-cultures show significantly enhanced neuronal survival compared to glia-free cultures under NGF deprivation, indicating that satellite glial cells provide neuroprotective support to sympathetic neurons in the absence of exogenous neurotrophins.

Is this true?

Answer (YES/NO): YES